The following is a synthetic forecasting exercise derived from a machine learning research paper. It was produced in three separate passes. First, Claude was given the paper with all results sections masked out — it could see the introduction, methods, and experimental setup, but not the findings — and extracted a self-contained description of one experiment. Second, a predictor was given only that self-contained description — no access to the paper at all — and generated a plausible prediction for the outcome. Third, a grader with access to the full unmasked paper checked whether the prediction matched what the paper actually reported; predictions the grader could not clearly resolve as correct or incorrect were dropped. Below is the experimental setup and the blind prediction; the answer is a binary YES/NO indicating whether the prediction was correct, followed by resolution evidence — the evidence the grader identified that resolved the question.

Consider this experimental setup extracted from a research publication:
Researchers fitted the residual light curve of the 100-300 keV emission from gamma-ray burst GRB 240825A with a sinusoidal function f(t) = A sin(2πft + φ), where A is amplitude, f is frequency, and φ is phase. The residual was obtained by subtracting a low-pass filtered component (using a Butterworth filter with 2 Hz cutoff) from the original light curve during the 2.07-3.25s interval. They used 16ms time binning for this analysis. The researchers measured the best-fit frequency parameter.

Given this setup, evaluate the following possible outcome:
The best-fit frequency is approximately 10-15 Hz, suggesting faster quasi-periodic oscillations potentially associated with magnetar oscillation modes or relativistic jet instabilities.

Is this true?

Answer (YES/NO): NO